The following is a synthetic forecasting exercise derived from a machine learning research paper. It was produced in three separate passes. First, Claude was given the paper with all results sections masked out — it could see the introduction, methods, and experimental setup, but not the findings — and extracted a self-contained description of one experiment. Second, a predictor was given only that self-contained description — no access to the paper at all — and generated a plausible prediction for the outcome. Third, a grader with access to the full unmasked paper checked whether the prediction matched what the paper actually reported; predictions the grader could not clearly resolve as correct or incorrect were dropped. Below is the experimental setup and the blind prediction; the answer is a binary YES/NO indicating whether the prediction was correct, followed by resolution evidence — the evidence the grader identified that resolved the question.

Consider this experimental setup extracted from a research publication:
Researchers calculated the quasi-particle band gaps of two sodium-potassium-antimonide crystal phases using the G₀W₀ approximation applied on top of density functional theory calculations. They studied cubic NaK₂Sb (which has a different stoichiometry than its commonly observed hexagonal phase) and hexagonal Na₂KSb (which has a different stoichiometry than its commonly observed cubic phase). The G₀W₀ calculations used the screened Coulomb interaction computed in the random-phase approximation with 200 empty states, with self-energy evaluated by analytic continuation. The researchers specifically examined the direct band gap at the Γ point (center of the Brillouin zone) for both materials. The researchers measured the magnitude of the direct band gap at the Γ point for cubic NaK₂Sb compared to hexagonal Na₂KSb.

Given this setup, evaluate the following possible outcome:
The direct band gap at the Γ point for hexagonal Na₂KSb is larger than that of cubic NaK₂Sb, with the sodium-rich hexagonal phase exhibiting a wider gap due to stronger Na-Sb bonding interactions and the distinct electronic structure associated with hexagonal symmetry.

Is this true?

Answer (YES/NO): NO